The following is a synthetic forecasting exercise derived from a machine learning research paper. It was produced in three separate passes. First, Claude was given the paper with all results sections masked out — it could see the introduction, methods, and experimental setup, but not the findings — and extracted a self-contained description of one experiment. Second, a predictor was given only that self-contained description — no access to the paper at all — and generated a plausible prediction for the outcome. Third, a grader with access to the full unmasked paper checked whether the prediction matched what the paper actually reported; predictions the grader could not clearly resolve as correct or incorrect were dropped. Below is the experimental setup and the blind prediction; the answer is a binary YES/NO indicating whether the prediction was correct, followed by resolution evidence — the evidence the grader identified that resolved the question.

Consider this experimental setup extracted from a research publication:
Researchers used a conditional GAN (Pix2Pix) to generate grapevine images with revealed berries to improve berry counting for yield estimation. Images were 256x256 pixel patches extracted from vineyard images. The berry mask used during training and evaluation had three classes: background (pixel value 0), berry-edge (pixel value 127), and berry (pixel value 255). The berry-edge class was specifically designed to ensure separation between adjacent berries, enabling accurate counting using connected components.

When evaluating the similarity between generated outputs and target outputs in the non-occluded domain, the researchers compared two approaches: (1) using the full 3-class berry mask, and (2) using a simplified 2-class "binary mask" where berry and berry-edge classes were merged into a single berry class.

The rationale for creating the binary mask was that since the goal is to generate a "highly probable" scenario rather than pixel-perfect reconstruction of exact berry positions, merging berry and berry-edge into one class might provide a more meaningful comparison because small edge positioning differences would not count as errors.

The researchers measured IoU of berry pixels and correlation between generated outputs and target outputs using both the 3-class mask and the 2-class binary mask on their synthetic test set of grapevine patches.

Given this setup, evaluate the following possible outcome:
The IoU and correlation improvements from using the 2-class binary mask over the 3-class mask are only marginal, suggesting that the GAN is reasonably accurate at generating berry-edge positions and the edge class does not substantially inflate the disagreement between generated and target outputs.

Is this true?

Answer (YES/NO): NO